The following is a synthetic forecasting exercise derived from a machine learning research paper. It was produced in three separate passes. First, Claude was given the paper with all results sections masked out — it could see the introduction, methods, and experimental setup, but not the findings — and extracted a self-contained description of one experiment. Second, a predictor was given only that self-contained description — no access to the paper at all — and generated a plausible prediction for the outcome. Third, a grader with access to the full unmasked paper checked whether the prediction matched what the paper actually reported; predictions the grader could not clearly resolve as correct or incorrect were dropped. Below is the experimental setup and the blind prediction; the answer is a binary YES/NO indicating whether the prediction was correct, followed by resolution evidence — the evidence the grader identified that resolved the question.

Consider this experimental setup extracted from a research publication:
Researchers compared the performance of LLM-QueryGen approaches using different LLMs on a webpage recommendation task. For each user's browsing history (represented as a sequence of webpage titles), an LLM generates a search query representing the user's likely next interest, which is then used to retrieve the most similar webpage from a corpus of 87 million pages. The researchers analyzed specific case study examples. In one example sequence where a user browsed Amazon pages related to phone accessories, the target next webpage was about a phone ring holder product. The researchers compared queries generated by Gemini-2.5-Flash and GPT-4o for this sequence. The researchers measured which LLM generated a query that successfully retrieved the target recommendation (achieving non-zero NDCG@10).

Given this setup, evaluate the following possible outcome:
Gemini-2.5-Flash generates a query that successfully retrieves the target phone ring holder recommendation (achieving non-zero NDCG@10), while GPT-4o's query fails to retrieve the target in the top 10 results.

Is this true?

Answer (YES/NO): YES